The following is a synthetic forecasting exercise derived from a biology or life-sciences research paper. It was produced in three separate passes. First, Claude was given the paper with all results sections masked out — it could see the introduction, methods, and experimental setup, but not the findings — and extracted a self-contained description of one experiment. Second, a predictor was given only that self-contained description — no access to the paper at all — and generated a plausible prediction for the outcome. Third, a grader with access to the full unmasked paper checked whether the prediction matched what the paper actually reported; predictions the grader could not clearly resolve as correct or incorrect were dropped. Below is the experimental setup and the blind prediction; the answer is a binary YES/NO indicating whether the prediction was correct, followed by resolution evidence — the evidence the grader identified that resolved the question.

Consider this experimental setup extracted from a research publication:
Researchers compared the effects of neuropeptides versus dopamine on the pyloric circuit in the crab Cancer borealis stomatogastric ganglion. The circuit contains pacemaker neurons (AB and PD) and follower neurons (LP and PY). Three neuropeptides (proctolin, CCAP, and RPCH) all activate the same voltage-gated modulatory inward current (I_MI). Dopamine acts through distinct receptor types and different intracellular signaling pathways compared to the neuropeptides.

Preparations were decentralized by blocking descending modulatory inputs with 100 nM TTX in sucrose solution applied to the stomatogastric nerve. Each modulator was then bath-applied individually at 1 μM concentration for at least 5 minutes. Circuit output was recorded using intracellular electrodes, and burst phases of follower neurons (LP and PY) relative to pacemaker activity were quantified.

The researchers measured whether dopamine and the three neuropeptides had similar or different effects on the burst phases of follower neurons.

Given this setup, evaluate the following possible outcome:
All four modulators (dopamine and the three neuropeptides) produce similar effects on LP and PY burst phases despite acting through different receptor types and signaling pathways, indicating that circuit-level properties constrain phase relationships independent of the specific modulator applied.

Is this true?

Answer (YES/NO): NO